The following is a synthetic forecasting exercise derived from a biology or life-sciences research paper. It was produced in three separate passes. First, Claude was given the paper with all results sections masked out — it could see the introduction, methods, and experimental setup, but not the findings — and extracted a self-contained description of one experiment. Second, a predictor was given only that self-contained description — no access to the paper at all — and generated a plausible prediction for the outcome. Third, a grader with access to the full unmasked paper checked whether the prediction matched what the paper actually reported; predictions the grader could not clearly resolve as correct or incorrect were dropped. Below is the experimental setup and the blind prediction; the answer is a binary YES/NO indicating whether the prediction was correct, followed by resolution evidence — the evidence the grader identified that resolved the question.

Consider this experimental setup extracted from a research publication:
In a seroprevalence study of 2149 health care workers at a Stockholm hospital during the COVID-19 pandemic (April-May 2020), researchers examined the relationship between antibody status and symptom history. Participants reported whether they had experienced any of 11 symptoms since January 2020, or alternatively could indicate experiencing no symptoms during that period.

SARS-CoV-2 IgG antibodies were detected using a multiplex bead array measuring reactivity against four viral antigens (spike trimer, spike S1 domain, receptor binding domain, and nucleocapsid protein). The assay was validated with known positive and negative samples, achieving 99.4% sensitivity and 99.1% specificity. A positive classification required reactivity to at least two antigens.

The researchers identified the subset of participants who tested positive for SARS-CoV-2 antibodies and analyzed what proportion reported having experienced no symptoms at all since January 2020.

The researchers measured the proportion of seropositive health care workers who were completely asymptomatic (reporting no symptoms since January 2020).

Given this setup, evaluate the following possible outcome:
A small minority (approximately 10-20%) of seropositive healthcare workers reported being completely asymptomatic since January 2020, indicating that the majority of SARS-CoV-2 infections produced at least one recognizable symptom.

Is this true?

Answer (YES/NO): NO